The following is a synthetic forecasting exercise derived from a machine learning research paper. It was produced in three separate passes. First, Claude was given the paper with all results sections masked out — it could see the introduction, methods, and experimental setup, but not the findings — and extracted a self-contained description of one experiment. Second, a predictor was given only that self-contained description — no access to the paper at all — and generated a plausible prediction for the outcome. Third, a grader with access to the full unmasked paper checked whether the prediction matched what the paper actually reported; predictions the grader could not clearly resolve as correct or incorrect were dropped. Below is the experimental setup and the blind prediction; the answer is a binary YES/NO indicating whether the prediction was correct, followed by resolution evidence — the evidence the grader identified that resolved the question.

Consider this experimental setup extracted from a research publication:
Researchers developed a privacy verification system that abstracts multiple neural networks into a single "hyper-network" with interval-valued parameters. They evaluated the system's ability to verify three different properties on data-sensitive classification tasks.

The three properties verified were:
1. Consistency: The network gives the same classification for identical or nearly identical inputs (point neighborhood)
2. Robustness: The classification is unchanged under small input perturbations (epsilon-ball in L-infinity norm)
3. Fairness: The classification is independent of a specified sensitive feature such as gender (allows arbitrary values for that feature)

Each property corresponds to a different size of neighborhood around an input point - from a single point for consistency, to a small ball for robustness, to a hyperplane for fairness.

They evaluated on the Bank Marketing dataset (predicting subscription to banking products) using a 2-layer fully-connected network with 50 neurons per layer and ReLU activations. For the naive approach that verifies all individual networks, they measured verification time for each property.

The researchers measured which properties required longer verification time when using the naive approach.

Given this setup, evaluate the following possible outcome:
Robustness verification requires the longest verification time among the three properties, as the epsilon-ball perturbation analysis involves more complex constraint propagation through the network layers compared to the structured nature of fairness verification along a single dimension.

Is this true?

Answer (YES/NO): NO